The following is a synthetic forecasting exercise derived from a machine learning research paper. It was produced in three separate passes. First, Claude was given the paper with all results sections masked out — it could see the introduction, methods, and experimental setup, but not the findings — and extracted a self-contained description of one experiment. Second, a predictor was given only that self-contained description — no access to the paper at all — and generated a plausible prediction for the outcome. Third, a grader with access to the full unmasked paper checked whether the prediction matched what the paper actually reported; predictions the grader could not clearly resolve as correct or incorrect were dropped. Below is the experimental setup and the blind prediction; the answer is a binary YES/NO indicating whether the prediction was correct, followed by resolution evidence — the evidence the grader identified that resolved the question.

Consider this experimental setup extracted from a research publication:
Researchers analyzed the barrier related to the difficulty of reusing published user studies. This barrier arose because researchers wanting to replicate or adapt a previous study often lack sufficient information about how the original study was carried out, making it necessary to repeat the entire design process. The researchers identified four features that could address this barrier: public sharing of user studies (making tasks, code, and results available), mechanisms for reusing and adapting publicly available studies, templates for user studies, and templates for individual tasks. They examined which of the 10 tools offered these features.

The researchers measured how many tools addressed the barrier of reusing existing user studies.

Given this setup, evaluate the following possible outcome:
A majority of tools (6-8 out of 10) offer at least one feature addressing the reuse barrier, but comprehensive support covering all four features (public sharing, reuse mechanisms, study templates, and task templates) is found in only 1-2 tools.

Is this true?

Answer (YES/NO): NO